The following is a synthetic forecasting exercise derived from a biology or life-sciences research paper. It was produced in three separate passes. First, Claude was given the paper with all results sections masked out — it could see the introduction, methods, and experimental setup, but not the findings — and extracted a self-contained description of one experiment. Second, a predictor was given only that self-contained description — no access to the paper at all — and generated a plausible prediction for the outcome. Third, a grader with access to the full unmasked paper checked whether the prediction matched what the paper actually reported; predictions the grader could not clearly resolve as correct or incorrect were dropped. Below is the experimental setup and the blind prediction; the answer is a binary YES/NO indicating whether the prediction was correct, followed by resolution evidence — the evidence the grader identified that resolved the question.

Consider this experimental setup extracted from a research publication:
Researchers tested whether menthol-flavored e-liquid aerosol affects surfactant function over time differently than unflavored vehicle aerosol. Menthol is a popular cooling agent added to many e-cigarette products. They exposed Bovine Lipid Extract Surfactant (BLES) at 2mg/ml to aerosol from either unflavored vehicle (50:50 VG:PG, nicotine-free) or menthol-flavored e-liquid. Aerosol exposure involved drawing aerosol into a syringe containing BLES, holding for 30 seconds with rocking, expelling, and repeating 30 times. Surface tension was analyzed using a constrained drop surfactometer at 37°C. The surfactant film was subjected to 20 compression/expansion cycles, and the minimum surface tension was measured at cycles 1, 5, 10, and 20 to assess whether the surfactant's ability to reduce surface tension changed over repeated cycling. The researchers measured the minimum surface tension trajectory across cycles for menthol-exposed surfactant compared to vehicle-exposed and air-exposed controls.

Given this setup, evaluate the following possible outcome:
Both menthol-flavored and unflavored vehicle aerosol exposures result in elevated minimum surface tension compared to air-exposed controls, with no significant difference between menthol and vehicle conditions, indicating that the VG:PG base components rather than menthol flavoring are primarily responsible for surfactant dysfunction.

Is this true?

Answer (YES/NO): NO